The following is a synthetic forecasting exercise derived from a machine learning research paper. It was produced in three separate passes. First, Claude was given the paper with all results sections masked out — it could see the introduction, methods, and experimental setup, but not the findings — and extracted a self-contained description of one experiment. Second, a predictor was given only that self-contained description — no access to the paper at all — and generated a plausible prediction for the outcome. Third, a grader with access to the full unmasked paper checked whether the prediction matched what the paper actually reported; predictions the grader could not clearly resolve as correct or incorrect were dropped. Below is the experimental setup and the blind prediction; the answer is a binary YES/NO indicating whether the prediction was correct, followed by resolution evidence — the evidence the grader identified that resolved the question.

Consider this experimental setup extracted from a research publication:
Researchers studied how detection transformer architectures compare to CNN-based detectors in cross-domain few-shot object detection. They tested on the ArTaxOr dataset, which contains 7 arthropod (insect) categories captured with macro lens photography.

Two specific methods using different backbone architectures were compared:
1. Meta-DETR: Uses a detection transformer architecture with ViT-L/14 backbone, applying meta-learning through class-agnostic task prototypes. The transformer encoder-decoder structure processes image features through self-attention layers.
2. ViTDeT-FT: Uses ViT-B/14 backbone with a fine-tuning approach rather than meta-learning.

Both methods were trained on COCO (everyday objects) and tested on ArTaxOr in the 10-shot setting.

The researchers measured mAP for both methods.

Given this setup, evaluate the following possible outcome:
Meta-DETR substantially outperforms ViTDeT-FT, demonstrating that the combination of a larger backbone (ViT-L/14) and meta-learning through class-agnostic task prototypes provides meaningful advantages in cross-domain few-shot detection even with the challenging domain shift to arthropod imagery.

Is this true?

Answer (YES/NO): NO